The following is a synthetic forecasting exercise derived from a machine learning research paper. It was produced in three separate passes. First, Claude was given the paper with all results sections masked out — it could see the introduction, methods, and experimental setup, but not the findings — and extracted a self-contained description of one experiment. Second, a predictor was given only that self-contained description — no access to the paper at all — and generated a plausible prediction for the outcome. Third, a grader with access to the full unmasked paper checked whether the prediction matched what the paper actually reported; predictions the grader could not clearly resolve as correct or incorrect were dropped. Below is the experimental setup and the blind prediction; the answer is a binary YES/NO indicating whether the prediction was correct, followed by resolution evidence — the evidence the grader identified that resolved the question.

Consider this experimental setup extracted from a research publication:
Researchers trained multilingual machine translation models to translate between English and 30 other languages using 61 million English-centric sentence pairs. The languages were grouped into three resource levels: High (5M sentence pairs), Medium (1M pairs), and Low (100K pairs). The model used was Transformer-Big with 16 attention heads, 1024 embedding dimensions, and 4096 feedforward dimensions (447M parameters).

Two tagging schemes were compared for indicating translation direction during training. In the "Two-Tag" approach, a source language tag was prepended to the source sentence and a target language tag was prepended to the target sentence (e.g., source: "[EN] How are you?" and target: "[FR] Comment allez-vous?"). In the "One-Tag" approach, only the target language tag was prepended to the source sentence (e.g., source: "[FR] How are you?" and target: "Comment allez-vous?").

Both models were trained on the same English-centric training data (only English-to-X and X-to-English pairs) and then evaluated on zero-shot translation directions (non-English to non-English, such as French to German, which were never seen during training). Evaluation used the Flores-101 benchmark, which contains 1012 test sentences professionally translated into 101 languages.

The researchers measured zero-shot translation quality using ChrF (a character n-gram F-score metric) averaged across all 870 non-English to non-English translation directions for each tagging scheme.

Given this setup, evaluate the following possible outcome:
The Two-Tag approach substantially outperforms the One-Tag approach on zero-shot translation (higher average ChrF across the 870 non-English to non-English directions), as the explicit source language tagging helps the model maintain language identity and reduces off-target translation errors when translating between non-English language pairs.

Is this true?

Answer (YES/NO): NO